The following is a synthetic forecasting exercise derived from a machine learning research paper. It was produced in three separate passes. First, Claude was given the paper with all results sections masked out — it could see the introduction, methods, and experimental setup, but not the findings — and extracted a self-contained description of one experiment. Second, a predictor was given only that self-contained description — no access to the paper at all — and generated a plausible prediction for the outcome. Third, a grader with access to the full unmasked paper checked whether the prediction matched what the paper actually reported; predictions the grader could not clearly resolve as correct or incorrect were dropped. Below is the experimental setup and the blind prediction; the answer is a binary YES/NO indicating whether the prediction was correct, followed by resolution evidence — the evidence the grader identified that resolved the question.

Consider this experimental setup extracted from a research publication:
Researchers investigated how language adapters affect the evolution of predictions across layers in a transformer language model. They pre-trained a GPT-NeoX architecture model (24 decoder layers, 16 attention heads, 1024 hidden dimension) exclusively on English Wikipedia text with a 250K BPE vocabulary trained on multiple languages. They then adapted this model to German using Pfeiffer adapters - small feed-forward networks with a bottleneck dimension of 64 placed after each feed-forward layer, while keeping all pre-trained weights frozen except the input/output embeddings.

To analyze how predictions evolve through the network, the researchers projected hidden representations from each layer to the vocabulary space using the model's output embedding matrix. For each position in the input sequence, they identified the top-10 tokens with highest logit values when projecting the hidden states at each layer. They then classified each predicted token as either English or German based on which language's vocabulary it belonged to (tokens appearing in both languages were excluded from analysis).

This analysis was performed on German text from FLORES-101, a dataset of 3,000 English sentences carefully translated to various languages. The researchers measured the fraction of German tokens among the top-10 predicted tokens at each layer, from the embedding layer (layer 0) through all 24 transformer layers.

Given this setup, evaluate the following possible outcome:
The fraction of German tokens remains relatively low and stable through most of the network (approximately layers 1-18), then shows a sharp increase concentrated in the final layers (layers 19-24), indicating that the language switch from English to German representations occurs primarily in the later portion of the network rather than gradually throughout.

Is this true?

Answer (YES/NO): NO